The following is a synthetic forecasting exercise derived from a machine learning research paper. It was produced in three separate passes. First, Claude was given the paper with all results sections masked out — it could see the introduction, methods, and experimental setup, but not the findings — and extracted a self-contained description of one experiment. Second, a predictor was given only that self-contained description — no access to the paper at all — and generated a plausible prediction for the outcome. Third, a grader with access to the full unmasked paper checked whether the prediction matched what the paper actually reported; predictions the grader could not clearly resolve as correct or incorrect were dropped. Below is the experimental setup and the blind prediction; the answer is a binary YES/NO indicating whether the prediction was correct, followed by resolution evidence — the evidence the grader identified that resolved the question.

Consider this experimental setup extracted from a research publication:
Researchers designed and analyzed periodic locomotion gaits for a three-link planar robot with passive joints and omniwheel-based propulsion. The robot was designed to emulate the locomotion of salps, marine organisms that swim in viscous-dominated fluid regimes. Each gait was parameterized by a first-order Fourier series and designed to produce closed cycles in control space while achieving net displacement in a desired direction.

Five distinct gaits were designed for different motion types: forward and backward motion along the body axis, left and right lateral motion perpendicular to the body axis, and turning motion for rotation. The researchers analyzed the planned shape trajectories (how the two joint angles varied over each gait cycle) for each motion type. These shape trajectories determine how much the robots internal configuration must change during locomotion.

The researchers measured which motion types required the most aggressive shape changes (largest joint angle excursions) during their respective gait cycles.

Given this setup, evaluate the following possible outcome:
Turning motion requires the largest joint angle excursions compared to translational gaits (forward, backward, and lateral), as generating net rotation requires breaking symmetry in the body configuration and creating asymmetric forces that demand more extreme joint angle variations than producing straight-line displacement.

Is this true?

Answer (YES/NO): YES